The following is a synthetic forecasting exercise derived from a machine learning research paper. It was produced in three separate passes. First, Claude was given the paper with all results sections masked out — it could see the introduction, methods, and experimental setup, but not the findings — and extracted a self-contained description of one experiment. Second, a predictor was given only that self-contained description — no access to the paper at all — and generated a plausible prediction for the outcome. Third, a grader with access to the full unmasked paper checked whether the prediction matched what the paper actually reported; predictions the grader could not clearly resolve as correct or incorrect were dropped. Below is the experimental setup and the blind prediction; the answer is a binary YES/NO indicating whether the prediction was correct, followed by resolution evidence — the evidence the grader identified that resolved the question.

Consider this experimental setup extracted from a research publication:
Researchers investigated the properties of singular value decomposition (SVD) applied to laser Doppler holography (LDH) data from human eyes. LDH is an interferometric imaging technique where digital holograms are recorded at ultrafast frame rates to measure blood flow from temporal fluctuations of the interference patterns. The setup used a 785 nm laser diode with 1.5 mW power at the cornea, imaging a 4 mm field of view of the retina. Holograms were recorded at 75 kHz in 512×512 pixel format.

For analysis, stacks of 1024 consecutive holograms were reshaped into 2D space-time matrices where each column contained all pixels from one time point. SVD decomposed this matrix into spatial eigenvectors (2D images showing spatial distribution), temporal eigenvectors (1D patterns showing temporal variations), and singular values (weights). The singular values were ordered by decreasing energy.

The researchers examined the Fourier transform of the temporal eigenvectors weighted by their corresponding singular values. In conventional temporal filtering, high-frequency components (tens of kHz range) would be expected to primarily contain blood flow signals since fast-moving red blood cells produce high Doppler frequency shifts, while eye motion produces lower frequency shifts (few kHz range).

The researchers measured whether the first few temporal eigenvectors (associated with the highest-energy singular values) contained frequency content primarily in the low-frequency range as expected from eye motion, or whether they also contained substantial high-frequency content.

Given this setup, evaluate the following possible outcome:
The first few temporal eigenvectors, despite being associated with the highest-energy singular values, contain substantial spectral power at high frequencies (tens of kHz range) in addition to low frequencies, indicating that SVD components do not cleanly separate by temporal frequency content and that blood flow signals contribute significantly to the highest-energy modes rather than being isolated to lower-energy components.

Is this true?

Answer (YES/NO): NO